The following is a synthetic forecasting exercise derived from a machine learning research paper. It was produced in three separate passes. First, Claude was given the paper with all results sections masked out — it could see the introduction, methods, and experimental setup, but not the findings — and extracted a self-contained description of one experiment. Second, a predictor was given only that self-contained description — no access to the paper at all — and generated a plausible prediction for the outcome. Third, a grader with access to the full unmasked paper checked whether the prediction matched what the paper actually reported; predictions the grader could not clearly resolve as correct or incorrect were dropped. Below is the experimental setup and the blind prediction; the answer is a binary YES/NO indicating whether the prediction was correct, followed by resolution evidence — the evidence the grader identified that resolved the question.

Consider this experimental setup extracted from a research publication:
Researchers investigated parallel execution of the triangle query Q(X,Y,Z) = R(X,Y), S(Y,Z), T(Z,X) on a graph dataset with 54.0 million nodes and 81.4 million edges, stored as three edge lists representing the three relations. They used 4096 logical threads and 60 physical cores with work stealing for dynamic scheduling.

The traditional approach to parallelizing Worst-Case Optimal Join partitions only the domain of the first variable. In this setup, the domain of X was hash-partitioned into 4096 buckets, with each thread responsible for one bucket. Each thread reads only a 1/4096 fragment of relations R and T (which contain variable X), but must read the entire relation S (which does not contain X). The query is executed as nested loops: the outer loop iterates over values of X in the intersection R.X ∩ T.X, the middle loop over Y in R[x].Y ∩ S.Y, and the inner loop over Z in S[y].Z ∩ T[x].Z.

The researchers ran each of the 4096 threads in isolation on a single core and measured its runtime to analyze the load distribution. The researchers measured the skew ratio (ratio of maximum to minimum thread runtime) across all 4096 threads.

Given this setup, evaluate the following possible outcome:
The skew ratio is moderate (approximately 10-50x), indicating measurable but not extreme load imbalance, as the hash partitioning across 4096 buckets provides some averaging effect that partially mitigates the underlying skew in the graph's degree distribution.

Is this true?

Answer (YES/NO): YES